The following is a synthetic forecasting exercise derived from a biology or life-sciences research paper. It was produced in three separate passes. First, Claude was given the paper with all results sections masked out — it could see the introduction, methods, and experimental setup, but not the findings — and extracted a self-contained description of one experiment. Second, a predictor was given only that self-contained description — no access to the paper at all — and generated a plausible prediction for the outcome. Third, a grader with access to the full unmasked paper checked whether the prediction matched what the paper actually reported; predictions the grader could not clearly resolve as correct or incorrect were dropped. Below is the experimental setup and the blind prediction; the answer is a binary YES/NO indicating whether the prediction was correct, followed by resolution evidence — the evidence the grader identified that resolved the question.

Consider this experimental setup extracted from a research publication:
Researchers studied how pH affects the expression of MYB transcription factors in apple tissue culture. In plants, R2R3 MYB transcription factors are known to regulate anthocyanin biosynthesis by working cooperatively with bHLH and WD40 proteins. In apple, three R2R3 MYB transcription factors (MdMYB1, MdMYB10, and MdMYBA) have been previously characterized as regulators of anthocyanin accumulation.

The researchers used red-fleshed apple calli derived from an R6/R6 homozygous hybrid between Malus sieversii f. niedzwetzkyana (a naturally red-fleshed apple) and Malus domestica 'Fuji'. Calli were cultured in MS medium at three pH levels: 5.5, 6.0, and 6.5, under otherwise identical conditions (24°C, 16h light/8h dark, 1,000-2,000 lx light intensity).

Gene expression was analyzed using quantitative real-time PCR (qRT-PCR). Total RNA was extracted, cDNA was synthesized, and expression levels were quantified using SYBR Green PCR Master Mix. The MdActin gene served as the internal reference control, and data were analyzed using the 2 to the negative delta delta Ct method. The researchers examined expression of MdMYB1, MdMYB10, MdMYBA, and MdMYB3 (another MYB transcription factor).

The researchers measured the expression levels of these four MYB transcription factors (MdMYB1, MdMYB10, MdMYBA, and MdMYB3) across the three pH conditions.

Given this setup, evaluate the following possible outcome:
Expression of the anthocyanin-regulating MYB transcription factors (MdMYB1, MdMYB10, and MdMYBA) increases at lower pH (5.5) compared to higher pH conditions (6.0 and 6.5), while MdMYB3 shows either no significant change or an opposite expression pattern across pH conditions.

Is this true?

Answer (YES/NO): NO